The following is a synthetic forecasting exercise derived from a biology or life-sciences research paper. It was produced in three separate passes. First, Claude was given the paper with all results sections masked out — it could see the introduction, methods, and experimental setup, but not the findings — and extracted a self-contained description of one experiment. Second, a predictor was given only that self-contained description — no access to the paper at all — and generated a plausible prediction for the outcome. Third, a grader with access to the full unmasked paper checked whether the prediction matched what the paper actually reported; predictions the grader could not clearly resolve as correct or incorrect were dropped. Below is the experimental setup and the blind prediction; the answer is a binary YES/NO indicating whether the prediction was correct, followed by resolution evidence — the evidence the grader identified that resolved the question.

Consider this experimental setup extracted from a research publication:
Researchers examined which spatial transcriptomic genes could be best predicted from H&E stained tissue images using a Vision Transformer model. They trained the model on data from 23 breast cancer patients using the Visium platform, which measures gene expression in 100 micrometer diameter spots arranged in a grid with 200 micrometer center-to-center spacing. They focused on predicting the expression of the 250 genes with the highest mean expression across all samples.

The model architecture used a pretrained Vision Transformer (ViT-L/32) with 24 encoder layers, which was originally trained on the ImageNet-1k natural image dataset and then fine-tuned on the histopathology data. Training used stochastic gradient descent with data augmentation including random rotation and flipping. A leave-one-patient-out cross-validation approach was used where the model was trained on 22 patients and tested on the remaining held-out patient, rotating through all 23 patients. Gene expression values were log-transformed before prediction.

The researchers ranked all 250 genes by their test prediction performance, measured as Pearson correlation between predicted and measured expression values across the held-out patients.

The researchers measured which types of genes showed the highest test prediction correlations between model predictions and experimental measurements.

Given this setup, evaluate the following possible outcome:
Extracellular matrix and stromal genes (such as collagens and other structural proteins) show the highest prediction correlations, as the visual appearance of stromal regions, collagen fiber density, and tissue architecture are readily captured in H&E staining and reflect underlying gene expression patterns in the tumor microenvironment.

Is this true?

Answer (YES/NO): NO